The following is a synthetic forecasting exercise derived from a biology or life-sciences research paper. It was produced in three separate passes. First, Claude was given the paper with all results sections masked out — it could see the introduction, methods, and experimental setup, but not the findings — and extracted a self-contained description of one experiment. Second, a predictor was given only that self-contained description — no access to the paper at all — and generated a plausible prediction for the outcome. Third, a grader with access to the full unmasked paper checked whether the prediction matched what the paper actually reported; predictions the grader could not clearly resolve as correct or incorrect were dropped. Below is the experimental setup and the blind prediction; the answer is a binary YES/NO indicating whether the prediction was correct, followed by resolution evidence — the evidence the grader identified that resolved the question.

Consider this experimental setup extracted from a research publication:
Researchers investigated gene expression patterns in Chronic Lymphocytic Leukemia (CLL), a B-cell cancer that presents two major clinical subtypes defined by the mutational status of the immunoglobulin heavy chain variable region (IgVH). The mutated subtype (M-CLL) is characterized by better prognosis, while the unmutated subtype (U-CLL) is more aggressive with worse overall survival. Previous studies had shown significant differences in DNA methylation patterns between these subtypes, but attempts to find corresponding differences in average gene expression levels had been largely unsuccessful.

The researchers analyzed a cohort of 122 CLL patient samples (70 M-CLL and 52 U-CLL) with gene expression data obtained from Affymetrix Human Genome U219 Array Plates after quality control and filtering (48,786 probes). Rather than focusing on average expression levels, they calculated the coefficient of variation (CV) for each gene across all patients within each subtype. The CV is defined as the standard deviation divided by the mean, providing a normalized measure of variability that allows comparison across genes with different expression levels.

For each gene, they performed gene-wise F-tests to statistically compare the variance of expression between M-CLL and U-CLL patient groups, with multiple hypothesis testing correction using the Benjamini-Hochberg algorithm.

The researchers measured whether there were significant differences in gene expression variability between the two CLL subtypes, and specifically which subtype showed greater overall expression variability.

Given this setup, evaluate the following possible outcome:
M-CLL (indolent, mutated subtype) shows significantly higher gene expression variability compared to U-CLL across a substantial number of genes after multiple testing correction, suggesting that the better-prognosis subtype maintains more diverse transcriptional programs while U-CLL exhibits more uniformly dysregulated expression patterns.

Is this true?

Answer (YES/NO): NO